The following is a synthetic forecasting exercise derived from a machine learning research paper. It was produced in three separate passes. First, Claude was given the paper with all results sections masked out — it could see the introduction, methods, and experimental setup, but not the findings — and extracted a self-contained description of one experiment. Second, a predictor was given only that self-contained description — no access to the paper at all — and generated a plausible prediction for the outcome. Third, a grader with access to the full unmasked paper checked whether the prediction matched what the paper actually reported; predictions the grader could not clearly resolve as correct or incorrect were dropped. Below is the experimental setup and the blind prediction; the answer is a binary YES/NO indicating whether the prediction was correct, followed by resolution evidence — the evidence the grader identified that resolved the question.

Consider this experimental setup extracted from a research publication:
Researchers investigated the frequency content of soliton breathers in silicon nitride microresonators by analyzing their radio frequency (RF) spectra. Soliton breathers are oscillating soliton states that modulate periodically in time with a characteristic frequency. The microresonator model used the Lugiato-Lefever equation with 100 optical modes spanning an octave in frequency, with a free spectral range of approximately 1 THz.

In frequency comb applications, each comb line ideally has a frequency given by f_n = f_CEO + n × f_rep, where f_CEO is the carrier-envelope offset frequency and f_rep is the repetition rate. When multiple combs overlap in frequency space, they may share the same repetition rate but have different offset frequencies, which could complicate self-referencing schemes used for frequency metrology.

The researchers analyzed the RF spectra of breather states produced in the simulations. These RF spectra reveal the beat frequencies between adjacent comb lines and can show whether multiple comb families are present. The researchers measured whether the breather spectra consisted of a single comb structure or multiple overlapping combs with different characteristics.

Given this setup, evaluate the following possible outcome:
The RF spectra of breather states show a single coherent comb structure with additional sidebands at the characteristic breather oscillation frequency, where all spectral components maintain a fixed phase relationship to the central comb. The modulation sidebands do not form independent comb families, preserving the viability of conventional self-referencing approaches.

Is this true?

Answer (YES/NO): NO